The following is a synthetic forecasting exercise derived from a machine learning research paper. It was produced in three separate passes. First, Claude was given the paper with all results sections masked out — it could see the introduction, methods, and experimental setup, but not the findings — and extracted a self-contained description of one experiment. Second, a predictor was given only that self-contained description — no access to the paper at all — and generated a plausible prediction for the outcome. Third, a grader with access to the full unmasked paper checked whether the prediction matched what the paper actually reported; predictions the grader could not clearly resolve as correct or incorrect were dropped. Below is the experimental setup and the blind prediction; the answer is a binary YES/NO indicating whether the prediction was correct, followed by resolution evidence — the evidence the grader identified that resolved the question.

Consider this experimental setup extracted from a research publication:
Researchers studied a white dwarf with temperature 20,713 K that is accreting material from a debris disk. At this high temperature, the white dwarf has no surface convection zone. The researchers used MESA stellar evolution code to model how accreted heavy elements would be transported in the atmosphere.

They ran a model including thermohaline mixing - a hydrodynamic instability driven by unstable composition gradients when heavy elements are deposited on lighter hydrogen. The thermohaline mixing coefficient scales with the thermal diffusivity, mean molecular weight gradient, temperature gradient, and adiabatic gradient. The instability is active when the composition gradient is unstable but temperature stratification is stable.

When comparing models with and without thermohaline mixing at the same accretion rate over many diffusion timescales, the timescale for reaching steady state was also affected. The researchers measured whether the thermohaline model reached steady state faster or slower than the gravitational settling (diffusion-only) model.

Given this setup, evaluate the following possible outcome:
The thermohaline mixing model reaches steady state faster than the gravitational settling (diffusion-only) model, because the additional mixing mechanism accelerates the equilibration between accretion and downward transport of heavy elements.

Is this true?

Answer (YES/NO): YES